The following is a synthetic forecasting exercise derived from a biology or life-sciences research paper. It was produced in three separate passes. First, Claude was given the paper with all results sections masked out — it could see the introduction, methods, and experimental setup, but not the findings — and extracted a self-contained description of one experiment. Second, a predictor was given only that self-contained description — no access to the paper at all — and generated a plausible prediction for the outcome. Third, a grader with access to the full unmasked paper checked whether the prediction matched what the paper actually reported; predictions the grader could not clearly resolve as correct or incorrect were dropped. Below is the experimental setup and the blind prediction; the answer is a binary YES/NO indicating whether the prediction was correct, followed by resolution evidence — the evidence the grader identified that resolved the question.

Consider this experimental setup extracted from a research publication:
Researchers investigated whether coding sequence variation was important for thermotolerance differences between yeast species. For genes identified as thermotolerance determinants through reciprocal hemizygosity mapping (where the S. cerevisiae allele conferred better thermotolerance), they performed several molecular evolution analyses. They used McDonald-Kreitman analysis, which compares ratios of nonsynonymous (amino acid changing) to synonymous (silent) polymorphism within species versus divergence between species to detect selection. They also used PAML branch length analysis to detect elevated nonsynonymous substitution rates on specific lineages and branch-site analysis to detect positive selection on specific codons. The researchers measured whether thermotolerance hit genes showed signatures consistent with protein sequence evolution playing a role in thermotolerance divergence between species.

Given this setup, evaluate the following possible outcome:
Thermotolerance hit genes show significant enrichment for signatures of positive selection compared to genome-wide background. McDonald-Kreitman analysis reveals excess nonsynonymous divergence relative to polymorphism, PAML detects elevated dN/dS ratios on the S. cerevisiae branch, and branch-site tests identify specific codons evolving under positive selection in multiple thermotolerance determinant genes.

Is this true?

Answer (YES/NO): NO